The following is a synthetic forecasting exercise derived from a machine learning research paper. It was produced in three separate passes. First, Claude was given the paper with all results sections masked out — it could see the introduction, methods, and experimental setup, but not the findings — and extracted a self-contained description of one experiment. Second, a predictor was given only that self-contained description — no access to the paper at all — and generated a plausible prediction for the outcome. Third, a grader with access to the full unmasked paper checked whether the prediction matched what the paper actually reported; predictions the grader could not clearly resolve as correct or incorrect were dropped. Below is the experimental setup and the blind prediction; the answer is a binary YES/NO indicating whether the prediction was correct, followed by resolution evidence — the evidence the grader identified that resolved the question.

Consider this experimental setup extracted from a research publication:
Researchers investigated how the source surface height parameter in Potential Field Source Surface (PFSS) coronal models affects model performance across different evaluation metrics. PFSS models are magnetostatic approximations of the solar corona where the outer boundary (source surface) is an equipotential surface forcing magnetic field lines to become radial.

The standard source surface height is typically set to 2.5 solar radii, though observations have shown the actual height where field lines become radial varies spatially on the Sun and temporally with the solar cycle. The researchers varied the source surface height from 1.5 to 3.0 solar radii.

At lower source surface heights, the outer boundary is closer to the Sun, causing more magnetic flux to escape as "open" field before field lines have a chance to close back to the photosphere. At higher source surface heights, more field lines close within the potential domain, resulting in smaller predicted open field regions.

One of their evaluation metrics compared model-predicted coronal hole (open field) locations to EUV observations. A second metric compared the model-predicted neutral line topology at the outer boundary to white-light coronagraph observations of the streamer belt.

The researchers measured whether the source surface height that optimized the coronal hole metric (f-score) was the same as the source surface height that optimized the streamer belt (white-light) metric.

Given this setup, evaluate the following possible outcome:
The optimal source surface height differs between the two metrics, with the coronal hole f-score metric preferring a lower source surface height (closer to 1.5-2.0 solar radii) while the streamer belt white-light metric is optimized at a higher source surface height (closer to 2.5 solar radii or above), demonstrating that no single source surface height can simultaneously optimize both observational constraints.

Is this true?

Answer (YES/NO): YES